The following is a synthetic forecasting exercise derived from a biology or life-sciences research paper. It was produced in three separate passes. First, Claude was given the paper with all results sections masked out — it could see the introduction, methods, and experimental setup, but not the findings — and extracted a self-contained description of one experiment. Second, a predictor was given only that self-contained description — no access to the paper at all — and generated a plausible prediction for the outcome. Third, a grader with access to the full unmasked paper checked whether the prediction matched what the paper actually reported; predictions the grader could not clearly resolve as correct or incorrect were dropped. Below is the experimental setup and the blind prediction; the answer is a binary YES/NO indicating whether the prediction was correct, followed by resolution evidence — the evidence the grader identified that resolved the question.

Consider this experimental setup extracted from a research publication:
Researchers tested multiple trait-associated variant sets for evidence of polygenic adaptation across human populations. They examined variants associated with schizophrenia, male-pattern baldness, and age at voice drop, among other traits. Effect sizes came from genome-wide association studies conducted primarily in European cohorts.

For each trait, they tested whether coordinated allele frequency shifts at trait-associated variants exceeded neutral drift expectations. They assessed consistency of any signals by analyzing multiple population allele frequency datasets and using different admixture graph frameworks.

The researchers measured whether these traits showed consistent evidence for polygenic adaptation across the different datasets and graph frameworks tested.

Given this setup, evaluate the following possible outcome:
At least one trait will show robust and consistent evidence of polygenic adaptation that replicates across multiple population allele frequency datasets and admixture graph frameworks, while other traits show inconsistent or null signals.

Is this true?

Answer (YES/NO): YES